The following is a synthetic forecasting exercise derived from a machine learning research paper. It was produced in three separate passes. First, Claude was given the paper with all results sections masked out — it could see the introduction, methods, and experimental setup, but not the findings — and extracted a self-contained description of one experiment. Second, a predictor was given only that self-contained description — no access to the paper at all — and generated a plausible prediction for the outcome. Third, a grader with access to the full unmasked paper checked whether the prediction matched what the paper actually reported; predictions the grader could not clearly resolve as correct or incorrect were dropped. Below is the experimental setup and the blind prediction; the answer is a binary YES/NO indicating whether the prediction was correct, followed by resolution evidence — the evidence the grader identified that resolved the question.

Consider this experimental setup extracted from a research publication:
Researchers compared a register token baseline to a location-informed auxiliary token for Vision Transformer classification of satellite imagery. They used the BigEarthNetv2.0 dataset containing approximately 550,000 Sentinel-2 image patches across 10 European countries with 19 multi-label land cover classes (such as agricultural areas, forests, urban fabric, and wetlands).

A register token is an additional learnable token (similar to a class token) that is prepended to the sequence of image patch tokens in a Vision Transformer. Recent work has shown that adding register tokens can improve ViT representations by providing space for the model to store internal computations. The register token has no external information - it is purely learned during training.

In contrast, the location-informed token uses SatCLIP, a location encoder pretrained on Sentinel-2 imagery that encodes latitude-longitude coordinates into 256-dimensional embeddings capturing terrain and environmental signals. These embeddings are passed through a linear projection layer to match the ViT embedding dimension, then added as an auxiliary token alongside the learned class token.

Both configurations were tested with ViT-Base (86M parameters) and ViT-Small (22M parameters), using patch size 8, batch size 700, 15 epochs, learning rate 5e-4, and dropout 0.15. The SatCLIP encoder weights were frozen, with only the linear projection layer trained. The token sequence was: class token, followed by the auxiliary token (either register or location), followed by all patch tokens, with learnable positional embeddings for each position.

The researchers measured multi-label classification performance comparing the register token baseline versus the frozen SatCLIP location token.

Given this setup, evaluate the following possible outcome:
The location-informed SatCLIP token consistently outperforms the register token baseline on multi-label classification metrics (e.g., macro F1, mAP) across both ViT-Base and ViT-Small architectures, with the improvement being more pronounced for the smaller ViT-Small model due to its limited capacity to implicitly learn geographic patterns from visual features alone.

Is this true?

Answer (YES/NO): NO